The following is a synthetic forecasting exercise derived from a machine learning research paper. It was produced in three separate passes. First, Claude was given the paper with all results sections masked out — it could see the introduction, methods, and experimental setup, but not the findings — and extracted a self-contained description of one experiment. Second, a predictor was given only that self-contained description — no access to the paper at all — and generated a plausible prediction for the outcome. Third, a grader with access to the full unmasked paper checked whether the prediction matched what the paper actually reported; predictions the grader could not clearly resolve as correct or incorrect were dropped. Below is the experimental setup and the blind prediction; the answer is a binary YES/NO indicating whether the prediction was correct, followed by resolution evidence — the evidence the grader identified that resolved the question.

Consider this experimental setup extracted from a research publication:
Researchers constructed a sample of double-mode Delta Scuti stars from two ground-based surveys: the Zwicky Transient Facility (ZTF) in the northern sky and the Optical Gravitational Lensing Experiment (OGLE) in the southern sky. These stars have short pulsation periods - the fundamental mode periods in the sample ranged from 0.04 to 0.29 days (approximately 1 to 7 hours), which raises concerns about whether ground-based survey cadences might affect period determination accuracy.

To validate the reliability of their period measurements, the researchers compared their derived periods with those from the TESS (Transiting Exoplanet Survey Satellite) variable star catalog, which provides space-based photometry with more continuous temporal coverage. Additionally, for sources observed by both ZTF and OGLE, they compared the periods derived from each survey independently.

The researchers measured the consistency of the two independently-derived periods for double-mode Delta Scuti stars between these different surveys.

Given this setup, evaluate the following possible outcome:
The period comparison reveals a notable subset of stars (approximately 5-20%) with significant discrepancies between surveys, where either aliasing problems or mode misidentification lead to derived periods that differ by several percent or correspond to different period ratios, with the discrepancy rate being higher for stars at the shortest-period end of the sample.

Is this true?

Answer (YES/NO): NO